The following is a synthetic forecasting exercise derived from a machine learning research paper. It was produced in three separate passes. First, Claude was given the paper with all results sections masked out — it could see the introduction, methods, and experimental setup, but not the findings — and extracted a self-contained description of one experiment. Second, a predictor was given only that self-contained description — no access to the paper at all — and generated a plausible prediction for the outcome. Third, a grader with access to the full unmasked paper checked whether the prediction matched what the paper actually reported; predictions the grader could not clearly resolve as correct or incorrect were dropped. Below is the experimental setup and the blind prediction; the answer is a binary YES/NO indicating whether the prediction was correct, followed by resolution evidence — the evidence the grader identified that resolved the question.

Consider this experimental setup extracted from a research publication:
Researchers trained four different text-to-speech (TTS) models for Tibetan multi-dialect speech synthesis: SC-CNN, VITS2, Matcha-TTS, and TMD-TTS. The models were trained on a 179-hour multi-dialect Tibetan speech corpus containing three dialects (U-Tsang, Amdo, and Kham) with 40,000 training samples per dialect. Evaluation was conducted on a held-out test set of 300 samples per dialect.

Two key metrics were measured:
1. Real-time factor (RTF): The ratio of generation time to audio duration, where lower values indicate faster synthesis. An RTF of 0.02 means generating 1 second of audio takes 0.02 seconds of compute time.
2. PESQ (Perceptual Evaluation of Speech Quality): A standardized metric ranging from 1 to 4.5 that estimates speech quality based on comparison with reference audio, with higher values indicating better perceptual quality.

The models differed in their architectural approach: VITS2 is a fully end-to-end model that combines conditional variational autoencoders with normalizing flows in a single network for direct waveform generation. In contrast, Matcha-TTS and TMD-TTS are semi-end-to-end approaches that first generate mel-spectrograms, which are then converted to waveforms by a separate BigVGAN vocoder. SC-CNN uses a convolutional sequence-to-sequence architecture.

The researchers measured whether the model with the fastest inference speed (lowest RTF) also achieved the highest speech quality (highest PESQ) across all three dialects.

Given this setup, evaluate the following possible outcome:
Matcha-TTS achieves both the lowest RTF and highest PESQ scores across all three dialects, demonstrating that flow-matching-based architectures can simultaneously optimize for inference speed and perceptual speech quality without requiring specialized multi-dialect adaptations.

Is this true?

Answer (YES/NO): NO